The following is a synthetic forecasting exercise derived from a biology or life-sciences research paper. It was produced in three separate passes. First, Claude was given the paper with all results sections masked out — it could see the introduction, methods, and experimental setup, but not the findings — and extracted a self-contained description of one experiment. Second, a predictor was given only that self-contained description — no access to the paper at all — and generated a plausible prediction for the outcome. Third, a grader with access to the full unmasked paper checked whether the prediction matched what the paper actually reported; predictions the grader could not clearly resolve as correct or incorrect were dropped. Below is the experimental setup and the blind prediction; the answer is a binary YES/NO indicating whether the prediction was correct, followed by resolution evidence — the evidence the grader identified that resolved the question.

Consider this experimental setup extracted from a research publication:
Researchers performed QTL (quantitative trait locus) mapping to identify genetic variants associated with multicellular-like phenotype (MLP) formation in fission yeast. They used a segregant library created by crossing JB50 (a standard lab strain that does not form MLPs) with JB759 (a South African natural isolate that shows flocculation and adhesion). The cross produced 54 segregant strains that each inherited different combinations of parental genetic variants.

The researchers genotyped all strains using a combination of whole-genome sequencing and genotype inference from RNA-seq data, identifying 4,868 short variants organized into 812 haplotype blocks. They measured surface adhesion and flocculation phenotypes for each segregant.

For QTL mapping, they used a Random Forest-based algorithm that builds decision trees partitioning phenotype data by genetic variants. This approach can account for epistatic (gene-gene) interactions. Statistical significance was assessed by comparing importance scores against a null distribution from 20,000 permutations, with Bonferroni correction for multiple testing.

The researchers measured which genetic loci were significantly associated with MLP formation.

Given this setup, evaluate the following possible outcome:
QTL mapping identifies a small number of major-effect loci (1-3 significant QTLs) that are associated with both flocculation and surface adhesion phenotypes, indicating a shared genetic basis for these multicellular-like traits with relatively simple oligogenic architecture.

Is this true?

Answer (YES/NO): YES